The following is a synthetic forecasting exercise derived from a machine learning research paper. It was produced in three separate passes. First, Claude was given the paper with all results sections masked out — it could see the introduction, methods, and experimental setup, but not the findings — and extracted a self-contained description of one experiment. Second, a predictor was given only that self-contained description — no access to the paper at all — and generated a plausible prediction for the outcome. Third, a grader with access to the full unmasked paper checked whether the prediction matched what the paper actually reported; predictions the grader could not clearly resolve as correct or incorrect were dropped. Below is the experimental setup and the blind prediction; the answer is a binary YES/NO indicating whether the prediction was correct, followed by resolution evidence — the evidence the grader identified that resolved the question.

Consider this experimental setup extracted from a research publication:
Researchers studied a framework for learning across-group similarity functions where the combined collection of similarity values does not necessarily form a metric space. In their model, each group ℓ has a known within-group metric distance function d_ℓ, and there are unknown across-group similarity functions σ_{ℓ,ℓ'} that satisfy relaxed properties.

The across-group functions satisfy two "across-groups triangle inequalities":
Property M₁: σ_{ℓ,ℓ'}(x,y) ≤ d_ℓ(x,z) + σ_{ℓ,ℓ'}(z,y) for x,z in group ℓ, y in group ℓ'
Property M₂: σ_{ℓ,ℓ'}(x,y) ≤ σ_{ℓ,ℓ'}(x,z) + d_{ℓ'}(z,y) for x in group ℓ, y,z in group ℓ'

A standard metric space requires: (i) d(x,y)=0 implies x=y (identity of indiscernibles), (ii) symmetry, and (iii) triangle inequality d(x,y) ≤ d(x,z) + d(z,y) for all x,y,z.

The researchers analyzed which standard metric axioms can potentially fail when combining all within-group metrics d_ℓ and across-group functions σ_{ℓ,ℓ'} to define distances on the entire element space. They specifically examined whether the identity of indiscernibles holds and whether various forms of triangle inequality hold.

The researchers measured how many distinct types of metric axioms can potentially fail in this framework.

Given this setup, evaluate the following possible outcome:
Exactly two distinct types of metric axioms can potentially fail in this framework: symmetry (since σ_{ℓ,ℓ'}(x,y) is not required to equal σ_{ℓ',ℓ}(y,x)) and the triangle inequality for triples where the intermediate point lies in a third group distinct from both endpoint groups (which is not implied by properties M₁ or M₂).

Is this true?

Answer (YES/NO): NO